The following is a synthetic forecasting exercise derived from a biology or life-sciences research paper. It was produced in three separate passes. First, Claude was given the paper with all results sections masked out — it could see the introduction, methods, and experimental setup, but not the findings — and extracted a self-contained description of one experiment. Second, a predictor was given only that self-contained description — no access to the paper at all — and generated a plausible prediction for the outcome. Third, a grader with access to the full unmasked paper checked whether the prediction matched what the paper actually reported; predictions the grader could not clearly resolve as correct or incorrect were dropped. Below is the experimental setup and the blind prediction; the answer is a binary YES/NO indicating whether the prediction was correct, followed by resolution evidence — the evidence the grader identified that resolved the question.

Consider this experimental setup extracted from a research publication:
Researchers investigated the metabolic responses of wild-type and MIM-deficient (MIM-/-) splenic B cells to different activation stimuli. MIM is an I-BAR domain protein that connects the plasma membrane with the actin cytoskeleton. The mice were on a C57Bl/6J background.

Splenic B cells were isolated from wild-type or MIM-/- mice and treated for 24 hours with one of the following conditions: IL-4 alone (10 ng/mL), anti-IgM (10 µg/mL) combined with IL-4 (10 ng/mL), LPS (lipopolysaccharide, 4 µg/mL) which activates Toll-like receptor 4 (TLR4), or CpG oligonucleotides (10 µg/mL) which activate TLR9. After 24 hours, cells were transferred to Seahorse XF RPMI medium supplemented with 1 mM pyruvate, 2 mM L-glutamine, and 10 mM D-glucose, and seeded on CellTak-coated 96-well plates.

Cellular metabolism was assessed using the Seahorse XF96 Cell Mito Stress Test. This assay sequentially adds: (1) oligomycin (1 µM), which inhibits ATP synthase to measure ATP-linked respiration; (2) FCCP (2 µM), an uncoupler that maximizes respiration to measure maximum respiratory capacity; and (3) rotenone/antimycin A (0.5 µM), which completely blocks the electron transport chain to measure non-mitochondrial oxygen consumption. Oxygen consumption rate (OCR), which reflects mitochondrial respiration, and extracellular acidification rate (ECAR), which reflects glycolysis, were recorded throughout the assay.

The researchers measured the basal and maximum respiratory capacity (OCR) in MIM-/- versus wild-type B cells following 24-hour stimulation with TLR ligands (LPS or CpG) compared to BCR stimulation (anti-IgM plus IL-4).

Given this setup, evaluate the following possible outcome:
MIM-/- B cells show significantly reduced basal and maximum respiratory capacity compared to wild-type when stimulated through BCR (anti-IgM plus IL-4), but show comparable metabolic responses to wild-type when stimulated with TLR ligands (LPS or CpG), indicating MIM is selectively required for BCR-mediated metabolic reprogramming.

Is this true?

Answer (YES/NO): NO